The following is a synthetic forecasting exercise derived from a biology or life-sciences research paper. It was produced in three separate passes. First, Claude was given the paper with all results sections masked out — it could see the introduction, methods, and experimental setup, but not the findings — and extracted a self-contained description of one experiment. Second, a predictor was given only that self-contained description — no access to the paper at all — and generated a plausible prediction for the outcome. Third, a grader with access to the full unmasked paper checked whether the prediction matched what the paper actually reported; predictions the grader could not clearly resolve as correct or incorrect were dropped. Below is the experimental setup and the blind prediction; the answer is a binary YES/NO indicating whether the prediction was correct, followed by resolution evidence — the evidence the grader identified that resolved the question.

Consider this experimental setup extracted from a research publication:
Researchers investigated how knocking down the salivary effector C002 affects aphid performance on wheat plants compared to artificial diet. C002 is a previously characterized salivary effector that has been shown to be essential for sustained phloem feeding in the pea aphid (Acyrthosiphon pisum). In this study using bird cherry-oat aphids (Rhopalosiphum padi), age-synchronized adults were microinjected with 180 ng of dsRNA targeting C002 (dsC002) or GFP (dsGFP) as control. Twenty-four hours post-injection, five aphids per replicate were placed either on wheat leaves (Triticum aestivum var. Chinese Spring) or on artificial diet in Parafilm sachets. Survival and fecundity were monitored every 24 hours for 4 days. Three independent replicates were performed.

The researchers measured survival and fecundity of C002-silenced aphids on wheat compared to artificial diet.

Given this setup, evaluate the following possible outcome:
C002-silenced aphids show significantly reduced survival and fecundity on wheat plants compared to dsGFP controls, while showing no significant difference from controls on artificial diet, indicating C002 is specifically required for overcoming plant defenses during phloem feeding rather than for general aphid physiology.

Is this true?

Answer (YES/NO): YES